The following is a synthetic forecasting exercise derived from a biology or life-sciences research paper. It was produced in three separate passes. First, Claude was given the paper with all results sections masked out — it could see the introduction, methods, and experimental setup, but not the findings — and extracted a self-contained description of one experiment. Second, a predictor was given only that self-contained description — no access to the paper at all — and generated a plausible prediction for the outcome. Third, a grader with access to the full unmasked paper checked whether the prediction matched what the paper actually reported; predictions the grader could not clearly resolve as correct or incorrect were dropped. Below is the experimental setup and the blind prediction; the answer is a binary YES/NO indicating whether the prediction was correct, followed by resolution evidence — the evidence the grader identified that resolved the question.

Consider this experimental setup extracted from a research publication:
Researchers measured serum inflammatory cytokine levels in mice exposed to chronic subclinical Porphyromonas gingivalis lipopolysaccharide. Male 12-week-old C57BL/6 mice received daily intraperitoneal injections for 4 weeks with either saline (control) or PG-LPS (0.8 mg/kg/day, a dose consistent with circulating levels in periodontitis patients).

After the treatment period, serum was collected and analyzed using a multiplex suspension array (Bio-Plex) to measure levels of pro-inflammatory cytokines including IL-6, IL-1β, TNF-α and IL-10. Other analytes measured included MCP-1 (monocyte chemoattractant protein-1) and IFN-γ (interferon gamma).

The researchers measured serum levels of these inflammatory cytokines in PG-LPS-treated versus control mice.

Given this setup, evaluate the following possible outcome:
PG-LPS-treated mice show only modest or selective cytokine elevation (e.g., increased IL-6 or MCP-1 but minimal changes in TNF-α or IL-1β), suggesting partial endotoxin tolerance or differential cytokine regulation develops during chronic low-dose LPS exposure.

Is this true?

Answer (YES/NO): NO